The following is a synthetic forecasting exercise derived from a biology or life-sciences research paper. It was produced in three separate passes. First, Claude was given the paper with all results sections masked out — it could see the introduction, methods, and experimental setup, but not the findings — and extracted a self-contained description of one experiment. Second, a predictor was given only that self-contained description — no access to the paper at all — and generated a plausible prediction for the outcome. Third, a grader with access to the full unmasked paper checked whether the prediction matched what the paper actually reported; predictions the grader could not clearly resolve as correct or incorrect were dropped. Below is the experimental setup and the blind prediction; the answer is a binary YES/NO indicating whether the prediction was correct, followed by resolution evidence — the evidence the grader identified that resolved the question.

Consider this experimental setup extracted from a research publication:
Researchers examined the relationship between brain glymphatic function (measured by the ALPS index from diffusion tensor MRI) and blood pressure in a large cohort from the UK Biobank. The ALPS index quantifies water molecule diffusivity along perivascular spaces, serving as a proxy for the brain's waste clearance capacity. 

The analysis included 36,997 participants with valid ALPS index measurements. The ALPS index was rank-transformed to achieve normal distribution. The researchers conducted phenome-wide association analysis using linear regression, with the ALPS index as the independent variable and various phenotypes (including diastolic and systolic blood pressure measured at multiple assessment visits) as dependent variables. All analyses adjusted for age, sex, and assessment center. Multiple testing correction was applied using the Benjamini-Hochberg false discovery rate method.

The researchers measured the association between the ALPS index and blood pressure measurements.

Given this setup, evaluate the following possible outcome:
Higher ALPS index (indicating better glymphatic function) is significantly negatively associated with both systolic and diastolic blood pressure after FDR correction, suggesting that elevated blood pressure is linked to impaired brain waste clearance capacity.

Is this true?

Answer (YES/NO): YES